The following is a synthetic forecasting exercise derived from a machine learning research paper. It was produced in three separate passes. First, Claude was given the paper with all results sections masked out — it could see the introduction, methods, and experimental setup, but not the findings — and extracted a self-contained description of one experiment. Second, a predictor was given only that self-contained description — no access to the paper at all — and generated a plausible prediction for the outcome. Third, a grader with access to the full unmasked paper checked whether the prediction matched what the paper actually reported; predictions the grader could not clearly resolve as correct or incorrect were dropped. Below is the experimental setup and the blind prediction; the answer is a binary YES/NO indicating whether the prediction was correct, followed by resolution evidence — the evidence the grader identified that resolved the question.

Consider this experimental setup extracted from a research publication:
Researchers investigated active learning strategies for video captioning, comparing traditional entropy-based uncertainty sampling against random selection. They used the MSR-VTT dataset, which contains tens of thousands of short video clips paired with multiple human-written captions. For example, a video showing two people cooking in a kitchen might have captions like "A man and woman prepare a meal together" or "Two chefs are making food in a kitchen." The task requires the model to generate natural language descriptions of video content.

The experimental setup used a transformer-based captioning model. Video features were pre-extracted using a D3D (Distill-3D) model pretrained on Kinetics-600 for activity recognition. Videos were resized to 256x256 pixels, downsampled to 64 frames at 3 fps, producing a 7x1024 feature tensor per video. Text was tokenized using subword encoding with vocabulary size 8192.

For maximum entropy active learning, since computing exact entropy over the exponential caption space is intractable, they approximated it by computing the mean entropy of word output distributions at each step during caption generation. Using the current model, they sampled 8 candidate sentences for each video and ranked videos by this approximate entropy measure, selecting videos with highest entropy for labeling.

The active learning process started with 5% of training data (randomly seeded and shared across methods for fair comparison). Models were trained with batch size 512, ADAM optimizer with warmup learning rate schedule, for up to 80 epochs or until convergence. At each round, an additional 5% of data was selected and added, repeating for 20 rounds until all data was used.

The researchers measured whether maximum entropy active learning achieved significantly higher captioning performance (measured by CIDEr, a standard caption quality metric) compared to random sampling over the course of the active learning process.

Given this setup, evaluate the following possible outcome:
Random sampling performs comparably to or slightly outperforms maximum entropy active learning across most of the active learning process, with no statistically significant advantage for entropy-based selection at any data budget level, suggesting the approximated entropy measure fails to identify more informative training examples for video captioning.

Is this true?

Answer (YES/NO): YES